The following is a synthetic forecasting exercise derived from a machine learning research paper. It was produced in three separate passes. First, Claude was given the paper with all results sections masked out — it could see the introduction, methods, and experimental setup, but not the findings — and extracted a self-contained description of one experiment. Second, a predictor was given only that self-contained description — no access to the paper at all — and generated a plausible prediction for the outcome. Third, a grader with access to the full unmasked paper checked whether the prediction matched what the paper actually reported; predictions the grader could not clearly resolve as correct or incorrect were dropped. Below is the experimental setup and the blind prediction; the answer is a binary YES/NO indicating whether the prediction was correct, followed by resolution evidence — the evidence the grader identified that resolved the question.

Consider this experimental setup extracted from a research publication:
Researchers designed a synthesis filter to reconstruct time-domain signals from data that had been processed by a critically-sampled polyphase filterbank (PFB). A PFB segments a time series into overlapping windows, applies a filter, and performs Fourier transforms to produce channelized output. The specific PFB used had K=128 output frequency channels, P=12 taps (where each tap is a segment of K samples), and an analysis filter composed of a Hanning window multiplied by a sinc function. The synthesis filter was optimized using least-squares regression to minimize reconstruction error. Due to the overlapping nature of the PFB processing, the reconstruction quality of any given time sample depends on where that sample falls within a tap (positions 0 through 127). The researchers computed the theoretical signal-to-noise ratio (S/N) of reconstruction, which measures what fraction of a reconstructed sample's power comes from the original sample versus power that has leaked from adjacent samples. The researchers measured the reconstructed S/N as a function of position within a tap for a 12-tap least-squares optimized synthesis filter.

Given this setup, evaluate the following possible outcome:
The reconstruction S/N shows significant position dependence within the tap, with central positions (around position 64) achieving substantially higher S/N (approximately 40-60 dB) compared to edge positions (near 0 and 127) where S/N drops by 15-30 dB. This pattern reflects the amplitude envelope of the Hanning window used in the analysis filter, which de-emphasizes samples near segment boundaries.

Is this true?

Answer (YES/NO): NO